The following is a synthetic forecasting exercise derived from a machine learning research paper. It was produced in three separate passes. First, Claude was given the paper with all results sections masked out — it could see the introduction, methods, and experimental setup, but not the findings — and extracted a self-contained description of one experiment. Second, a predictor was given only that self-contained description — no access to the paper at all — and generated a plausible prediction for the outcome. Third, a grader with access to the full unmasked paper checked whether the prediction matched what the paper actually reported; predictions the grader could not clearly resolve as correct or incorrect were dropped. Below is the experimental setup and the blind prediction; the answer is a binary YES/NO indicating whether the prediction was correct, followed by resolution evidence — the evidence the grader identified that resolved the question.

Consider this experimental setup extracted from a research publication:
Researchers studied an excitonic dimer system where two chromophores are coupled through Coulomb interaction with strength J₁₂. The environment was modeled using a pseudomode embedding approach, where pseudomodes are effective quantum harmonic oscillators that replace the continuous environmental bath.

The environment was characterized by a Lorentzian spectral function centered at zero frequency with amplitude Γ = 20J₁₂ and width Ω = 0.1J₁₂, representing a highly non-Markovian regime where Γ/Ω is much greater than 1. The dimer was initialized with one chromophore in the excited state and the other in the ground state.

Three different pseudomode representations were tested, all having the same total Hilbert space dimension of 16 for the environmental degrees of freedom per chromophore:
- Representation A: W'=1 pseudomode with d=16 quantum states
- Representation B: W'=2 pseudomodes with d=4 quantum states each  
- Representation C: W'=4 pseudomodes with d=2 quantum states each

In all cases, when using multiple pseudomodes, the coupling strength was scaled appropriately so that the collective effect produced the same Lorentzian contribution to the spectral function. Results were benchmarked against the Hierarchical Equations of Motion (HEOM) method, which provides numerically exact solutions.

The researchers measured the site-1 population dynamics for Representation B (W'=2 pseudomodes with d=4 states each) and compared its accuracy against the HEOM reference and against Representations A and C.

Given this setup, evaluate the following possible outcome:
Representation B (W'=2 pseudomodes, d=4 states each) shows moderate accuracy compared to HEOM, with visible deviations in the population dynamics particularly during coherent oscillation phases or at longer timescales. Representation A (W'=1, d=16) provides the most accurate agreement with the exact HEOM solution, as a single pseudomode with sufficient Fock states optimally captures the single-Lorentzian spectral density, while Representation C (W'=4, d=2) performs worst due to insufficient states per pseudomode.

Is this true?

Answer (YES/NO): NO